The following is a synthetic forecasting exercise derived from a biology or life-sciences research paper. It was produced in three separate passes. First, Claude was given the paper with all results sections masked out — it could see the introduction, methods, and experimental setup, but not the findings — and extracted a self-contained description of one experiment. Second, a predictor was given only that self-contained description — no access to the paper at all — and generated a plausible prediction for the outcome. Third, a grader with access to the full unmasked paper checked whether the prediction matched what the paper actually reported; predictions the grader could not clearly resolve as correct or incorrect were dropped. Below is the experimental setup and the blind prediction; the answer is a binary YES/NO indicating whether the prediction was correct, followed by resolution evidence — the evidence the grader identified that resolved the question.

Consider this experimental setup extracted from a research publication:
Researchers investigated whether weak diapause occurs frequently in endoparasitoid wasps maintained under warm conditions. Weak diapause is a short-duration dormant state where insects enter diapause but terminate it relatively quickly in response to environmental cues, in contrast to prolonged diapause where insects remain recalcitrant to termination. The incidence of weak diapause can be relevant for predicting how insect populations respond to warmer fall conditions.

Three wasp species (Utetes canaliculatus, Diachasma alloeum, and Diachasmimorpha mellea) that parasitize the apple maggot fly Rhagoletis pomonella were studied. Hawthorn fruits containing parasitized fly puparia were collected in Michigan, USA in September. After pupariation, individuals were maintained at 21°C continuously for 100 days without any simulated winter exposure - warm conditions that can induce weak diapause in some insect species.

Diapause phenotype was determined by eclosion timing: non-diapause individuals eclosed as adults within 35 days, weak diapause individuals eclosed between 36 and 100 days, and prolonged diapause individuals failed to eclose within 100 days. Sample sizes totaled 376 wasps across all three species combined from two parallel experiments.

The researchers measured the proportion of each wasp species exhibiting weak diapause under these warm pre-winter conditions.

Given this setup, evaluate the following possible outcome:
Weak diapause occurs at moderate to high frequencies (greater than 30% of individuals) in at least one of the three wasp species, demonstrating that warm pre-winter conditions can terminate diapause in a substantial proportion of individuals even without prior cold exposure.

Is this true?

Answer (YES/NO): NO